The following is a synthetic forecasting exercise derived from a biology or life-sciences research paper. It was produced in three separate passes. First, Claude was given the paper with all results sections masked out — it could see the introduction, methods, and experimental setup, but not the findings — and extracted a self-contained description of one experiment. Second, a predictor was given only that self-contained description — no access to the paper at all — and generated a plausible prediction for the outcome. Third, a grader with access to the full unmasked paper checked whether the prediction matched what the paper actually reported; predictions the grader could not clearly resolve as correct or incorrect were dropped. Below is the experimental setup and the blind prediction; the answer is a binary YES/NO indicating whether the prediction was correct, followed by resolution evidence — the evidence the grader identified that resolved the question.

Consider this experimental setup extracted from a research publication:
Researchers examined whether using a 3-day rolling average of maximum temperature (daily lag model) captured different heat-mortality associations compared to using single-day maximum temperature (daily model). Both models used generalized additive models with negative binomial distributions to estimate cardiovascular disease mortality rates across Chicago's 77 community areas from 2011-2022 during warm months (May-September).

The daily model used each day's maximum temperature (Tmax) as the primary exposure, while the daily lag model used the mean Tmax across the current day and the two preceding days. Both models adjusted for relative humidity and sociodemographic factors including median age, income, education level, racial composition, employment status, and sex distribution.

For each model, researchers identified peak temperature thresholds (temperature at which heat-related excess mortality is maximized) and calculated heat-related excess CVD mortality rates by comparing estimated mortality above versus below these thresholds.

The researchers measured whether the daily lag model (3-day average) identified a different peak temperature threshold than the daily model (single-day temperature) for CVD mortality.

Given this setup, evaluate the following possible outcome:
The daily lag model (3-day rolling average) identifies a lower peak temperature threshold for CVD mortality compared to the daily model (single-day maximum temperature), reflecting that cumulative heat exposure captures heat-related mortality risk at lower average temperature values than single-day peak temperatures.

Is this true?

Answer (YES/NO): NO